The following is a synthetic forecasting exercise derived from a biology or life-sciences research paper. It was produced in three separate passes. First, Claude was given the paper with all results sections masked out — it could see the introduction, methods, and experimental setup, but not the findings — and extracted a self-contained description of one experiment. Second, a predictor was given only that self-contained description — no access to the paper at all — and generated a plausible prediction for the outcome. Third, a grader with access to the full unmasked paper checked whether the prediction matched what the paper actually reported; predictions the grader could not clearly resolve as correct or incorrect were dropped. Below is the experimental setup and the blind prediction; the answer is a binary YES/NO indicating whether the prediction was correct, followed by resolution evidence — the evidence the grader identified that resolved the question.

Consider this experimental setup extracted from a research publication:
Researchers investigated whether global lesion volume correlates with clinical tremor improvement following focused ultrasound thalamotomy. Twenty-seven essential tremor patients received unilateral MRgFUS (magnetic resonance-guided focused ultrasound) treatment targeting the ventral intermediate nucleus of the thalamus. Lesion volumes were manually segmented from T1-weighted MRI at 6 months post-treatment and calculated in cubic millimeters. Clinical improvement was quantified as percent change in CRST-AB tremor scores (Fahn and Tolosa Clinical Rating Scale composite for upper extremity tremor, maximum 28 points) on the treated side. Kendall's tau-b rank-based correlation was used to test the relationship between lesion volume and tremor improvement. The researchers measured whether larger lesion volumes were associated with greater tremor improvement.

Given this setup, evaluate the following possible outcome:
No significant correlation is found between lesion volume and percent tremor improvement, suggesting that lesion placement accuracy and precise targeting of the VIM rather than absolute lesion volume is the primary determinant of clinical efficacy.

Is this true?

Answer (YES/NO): YES